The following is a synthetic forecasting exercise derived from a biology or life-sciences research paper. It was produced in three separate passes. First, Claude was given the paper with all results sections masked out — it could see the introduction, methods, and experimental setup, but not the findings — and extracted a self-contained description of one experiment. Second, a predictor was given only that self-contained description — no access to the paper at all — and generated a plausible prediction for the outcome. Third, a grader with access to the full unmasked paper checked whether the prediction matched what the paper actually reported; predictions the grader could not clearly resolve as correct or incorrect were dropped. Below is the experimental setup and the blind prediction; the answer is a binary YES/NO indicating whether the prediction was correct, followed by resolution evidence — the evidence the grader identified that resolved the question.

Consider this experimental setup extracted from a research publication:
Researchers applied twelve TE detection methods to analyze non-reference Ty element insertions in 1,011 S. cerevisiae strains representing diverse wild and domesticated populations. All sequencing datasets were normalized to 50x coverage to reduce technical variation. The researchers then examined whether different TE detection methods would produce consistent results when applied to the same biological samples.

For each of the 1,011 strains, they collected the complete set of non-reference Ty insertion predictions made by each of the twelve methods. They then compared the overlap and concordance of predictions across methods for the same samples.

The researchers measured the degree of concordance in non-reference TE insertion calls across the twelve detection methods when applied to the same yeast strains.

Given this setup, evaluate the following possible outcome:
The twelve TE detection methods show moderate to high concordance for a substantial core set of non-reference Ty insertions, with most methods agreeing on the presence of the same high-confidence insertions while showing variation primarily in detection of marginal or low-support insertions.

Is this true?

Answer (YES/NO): NO